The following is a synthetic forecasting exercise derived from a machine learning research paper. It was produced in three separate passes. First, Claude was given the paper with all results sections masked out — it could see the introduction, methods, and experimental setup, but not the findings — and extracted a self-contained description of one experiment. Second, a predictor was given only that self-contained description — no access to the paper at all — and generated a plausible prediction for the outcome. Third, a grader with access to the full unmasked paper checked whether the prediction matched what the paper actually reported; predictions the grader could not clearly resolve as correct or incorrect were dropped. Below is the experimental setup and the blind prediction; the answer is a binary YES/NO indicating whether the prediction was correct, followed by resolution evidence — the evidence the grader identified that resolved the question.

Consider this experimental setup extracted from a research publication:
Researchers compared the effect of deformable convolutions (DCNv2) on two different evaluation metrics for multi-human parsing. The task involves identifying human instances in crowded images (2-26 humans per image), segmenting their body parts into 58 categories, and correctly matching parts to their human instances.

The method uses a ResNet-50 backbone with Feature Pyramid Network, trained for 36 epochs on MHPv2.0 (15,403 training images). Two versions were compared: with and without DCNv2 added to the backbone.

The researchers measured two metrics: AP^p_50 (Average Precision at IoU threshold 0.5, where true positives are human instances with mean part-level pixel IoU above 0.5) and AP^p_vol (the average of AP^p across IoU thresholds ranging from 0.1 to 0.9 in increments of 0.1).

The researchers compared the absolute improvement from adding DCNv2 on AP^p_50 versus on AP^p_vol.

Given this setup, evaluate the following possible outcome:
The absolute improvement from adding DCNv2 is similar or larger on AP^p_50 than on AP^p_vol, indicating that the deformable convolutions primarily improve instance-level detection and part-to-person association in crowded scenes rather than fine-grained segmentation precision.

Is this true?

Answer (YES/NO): YES